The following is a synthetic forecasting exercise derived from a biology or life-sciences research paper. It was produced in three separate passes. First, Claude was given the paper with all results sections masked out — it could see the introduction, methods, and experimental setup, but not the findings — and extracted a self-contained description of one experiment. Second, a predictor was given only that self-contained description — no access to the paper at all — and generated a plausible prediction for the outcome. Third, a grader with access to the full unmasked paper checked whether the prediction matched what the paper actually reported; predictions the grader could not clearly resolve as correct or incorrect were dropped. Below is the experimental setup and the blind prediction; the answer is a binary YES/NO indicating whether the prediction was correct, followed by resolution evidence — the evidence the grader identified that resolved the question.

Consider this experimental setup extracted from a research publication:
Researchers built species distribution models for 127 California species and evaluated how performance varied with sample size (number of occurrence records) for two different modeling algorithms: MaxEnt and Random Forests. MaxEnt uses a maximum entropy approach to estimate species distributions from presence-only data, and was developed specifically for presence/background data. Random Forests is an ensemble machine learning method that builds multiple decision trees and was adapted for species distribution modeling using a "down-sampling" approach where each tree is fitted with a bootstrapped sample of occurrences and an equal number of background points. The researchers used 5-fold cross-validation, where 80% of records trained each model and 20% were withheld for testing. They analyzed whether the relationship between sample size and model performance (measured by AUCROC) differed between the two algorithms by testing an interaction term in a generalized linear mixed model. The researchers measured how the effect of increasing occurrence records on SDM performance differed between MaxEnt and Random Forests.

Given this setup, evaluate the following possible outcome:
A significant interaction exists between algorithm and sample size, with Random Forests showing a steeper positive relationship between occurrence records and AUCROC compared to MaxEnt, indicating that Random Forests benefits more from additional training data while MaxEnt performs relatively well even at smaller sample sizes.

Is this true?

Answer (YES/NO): YES